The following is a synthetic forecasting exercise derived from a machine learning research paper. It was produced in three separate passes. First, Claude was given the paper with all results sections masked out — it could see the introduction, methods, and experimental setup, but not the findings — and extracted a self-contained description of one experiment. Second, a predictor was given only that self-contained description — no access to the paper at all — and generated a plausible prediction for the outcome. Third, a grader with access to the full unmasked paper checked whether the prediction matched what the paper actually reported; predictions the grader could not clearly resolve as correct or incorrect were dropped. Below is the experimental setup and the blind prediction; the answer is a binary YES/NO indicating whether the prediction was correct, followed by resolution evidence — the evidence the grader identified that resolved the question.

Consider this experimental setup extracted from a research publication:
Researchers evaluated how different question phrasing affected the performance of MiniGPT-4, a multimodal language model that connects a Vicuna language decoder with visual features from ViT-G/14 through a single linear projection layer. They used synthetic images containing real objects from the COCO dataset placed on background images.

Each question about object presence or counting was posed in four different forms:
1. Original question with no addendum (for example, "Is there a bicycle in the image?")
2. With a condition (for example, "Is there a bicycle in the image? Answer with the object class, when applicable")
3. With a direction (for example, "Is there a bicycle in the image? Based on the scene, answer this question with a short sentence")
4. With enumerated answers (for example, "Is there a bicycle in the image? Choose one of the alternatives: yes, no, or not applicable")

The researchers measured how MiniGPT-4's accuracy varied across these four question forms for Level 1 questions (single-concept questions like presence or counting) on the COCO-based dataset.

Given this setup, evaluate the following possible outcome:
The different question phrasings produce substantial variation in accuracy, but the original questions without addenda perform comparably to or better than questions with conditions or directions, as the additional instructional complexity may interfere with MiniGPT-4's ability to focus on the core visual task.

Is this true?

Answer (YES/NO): YES